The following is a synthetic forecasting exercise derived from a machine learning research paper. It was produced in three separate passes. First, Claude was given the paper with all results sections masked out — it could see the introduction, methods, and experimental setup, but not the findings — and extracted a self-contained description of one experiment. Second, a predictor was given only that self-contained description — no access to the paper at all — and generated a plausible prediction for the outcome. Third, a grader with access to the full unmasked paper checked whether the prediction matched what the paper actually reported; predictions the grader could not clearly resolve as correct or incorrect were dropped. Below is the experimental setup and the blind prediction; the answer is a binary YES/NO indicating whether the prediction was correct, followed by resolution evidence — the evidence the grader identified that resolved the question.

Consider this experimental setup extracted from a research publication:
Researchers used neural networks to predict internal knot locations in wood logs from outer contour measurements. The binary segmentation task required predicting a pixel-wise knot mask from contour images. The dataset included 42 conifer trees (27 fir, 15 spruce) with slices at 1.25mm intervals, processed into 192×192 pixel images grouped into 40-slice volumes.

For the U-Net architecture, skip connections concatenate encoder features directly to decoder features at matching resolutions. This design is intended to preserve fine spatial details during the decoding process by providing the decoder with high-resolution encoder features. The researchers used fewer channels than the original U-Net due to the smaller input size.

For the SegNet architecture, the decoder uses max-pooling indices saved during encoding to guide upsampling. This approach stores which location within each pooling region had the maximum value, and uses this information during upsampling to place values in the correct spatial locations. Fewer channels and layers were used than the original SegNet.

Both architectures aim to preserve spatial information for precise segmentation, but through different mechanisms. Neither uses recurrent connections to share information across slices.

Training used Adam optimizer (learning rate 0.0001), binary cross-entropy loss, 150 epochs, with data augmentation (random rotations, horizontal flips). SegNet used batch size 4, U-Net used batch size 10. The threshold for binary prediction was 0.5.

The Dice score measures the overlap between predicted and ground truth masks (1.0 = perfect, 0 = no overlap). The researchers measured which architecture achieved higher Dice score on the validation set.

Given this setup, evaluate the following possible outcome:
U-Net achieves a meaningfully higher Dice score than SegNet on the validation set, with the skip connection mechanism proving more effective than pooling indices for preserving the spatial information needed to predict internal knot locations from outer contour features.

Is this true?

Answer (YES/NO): NO